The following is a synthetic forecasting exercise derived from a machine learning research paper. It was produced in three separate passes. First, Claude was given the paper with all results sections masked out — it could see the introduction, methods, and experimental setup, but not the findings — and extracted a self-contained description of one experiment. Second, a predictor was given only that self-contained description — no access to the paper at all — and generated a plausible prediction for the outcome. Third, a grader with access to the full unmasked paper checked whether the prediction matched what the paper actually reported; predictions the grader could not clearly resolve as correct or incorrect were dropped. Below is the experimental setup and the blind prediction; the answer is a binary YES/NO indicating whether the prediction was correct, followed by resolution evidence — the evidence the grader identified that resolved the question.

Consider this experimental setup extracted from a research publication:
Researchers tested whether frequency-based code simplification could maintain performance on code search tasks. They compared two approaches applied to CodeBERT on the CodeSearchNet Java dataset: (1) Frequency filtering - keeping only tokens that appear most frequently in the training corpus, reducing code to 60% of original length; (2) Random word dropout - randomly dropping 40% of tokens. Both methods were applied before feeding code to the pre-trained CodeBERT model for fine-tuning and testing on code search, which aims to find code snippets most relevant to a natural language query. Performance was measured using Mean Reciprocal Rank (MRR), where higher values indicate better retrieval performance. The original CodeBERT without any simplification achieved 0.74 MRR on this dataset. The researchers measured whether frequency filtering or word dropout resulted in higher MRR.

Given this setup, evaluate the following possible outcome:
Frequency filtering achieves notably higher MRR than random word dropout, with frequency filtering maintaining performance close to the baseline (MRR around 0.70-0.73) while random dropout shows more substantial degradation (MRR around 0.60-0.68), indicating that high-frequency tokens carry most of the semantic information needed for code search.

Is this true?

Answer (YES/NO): NO